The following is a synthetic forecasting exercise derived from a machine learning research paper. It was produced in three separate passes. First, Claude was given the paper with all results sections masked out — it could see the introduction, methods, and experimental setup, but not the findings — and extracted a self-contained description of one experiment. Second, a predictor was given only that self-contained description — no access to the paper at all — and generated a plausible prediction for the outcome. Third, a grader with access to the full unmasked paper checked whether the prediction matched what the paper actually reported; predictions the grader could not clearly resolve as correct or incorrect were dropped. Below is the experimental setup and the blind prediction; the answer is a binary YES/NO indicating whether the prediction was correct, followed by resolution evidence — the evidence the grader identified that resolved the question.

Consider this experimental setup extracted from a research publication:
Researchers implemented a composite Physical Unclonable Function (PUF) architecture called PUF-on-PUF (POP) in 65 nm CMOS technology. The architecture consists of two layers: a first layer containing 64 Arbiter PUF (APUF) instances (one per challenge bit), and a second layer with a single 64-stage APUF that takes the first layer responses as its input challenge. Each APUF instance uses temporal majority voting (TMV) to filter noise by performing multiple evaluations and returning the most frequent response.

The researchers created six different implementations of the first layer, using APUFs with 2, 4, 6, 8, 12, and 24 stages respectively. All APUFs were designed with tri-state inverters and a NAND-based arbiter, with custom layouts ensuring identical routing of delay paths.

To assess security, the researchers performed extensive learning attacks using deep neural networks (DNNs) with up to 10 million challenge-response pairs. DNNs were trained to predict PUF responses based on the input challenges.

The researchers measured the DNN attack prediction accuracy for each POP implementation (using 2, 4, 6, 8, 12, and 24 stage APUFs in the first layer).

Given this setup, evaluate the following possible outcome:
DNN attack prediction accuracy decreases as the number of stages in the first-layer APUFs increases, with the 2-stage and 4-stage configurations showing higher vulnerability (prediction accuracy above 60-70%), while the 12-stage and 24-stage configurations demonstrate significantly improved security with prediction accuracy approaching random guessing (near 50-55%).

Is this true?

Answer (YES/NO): YES